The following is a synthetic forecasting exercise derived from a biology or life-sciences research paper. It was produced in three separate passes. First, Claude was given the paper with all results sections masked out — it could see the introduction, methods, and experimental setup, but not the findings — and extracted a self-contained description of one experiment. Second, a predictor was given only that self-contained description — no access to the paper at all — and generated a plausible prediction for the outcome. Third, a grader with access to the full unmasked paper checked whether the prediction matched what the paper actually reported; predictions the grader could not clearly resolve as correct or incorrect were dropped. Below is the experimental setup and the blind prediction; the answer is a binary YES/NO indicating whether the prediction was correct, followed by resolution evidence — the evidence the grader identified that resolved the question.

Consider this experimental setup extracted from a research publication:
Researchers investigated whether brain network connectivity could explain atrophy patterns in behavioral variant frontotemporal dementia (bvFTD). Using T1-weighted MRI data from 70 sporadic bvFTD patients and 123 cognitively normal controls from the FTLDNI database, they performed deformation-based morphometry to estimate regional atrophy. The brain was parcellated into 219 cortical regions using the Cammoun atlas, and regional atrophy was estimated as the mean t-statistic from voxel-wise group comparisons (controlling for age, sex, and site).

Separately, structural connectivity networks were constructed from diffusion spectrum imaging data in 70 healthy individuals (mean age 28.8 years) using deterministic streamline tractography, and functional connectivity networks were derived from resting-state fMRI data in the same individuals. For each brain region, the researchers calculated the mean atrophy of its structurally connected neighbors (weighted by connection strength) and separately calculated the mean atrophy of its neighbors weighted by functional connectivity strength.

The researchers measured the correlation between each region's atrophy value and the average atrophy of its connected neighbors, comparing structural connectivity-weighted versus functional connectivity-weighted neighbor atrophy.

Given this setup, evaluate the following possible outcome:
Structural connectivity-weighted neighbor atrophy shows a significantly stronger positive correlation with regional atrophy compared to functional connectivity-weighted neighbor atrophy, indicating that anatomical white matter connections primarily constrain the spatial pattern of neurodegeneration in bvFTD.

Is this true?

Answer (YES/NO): NO